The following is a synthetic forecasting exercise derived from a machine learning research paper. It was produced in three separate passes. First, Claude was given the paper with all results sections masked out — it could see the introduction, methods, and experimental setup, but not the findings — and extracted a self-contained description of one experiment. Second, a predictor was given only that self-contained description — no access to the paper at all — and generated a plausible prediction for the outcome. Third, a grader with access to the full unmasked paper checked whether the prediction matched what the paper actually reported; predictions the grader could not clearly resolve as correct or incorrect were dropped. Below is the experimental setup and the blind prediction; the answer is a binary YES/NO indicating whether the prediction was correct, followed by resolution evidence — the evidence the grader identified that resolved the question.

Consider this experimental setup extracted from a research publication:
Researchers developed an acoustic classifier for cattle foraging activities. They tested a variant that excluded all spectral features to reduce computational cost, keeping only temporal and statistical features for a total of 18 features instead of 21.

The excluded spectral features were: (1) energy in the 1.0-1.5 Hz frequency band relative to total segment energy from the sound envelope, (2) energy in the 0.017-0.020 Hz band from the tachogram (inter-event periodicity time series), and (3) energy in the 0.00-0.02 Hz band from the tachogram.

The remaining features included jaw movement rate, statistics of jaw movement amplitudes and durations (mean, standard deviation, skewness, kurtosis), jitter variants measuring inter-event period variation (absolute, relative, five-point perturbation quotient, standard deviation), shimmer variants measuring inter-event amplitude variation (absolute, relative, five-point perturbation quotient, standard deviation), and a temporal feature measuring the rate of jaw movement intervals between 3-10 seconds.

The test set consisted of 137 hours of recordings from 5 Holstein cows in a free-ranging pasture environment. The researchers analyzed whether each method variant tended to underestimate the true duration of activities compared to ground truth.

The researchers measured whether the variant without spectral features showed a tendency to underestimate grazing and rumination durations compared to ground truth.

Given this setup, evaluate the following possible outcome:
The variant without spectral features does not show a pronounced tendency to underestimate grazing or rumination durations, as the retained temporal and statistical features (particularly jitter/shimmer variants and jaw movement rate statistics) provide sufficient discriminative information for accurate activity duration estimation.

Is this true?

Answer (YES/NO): NO